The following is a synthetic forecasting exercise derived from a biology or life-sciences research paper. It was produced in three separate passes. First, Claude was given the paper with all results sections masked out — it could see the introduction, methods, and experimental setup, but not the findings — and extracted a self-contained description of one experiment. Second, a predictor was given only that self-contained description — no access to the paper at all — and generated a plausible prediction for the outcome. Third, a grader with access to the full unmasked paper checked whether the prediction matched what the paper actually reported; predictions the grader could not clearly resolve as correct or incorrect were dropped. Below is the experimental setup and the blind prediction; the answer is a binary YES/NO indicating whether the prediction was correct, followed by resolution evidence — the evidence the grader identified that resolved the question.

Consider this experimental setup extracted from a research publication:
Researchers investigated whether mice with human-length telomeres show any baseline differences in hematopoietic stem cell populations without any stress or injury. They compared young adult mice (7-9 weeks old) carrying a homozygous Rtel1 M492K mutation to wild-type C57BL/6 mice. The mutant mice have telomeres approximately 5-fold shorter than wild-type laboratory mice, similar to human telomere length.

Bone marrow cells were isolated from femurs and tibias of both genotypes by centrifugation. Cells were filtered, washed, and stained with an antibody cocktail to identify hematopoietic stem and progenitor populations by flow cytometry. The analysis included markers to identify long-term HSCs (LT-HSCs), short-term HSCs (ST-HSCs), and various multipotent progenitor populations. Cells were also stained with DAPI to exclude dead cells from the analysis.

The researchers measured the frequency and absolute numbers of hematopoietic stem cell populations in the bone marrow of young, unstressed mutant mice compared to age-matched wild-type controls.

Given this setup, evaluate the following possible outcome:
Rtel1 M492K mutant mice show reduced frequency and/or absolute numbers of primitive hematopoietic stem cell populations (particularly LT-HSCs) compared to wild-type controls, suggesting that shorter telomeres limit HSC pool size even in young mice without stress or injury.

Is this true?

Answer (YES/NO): NO